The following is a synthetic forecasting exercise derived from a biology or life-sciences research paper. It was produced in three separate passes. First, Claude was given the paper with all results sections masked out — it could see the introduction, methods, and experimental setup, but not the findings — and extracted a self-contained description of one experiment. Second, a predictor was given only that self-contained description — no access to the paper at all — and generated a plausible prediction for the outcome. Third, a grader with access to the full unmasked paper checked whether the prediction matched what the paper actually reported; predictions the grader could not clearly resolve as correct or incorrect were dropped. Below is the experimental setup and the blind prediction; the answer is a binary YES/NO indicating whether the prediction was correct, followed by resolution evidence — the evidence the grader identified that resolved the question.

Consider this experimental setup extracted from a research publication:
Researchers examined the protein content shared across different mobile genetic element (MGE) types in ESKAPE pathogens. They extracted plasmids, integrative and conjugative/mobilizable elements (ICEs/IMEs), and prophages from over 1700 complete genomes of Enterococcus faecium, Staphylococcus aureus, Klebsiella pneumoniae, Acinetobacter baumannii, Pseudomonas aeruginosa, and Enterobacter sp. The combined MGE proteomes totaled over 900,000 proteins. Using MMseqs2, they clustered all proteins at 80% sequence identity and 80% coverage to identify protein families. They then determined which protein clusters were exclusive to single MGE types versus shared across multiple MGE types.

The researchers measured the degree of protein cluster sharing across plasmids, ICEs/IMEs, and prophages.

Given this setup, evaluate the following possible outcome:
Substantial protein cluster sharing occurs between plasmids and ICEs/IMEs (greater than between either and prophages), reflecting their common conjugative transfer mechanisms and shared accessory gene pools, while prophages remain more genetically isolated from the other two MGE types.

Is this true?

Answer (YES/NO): NO